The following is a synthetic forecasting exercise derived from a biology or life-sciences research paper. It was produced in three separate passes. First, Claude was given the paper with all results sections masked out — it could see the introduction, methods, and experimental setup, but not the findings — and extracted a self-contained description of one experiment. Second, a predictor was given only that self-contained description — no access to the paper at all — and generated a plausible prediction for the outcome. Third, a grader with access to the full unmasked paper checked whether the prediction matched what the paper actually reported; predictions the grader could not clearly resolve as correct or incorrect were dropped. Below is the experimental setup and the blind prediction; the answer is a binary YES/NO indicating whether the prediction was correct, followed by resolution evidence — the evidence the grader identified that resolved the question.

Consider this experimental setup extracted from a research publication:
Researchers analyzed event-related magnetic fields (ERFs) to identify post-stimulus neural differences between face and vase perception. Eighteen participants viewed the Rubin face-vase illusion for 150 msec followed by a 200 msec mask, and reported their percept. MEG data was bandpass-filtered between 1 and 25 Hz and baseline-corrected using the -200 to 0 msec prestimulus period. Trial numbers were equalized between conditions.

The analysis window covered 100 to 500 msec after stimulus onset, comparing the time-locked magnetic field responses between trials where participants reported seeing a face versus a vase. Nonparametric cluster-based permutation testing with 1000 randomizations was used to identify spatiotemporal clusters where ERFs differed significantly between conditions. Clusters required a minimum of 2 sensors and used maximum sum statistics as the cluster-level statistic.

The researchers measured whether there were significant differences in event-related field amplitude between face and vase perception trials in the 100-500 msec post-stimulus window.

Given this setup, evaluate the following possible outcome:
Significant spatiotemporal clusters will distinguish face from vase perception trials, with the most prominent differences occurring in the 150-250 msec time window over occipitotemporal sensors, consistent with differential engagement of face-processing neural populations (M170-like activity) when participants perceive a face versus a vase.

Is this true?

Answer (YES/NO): NO